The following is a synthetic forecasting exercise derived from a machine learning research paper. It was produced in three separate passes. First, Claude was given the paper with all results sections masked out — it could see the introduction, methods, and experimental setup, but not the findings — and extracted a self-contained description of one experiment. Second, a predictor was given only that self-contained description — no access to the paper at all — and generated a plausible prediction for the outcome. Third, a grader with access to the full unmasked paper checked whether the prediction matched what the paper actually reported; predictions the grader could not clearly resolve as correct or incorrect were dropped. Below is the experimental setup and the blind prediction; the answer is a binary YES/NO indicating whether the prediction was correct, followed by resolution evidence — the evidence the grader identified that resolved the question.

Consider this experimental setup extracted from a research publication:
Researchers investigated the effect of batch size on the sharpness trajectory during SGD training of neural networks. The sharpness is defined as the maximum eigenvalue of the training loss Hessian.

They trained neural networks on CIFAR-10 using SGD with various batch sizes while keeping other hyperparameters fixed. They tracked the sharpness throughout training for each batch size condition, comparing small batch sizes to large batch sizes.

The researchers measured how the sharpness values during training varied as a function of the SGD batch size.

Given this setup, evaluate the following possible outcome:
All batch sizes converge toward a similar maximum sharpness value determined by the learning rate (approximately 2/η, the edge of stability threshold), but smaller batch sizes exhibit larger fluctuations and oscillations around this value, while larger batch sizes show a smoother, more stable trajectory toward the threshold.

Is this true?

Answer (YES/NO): NO